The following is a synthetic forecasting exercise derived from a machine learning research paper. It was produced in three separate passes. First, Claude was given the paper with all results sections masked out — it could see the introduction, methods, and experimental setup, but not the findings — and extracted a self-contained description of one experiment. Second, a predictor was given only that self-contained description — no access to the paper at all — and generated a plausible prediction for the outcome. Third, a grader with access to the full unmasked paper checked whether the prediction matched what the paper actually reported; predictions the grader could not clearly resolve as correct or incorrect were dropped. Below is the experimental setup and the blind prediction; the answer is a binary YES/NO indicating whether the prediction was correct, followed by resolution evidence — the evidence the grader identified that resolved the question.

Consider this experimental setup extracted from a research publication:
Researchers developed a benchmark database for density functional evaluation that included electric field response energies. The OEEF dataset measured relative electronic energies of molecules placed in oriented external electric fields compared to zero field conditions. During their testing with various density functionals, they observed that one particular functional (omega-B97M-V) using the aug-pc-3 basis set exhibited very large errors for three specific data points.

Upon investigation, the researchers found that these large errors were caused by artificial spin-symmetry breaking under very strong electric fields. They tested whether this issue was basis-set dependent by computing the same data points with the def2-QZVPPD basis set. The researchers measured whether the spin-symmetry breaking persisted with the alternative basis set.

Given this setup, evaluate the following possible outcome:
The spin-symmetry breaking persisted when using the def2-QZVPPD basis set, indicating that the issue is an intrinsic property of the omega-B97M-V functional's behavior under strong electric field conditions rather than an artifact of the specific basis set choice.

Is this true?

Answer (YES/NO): NO